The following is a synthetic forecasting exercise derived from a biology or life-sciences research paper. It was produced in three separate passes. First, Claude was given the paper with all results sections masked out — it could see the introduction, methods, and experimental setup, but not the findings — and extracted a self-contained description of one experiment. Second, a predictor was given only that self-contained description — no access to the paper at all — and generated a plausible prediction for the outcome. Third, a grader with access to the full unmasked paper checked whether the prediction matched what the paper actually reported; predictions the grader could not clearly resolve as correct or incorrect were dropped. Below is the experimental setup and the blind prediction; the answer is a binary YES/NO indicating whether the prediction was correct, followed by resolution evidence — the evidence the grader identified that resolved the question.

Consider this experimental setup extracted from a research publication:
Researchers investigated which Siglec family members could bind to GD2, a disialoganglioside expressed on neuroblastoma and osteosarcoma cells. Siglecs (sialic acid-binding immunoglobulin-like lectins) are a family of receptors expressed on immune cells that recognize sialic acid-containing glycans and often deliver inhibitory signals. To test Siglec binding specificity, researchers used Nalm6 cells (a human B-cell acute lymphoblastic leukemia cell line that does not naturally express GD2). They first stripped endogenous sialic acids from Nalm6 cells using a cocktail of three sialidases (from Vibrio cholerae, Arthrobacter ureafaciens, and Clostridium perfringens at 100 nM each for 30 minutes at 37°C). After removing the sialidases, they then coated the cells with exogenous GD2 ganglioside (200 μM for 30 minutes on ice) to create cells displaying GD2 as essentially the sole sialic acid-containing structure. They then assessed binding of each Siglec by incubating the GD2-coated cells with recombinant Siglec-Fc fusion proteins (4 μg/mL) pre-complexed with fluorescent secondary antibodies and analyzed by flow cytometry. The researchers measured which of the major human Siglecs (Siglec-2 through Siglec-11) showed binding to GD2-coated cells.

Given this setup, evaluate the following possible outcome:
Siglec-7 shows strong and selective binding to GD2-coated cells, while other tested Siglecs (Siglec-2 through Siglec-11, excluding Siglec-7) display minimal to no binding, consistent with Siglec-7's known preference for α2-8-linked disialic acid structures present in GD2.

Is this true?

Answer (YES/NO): YES